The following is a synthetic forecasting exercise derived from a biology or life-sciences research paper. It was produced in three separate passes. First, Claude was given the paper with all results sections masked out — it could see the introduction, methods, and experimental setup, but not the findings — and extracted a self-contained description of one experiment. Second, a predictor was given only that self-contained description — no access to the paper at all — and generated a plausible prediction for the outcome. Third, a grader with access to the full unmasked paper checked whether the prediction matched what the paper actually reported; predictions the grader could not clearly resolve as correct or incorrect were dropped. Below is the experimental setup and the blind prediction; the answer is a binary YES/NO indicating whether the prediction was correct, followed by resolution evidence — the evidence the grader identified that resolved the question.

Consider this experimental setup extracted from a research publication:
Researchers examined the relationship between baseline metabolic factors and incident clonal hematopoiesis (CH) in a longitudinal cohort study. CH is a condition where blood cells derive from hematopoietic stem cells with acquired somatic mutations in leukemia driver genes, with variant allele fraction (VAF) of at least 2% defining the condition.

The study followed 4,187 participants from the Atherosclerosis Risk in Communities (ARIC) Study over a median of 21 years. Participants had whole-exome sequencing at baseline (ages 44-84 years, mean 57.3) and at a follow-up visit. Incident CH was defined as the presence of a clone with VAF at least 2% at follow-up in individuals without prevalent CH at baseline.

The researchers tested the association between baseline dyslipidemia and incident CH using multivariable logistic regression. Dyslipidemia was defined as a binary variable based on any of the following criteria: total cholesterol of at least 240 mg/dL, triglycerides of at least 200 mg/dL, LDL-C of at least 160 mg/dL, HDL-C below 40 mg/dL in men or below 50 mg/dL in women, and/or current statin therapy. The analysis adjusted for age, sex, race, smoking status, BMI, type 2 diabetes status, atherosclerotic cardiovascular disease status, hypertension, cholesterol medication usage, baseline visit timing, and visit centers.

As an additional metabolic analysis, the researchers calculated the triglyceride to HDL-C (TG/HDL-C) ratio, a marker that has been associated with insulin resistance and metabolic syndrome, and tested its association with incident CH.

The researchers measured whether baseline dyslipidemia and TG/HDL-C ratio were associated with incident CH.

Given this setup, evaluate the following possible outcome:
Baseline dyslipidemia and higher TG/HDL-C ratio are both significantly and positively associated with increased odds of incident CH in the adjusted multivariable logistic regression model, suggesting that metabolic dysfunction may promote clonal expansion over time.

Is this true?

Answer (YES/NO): NO